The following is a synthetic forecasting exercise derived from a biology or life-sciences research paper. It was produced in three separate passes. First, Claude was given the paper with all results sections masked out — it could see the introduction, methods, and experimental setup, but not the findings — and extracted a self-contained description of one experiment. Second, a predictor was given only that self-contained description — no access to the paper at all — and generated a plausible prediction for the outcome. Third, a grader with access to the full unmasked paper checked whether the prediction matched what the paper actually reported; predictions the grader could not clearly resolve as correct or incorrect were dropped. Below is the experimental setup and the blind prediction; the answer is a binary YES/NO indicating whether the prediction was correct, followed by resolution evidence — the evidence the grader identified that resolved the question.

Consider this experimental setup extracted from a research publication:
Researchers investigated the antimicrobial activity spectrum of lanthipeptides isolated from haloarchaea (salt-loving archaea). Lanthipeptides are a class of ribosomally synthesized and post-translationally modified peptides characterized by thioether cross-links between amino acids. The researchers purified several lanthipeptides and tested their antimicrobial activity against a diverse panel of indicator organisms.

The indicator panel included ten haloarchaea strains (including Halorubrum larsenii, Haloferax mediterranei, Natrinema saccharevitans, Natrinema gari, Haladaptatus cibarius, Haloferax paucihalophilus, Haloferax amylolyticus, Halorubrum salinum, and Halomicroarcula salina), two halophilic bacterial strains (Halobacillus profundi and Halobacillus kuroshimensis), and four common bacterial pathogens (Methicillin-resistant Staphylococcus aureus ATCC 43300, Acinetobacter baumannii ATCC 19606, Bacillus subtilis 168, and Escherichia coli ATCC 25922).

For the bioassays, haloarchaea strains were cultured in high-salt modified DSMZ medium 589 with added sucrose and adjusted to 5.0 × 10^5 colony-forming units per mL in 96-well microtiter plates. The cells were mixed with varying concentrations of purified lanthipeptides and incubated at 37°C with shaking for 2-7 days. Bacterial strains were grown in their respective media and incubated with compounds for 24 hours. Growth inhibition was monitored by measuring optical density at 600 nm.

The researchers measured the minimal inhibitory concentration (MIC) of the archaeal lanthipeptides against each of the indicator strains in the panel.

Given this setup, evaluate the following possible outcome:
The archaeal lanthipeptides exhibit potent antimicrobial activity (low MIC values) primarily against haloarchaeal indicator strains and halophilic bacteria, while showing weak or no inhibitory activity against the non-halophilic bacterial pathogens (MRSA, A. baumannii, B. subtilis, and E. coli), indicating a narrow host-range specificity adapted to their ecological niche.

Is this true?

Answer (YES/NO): NO